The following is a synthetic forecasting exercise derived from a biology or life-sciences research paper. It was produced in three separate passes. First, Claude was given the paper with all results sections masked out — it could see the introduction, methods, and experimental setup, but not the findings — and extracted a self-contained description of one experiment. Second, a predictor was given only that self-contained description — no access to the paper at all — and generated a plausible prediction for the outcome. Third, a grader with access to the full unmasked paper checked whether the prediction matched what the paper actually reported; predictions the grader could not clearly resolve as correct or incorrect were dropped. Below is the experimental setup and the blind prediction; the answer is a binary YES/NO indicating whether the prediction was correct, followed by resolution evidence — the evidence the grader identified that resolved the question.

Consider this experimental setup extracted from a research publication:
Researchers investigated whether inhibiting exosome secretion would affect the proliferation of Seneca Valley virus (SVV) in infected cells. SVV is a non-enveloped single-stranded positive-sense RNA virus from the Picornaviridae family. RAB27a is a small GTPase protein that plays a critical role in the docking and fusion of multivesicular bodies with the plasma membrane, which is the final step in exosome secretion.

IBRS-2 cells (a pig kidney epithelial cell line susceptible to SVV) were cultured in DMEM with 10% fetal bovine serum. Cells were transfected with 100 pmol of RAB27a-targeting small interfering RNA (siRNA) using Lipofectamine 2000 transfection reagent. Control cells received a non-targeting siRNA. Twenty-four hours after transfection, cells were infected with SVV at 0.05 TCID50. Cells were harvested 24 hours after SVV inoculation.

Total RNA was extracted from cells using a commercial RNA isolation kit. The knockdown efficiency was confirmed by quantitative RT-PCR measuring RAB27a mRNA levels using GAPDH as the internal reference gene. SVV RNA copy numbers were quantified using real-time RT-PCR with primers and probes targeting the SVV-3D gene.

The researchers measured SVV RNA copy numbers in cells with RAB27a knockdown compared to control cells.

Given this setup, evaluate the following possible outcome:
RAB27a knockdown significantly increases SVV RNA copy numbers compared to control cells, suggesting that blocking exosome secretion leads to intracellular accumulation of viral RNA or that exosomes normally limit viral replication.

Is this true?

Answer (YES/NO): YES